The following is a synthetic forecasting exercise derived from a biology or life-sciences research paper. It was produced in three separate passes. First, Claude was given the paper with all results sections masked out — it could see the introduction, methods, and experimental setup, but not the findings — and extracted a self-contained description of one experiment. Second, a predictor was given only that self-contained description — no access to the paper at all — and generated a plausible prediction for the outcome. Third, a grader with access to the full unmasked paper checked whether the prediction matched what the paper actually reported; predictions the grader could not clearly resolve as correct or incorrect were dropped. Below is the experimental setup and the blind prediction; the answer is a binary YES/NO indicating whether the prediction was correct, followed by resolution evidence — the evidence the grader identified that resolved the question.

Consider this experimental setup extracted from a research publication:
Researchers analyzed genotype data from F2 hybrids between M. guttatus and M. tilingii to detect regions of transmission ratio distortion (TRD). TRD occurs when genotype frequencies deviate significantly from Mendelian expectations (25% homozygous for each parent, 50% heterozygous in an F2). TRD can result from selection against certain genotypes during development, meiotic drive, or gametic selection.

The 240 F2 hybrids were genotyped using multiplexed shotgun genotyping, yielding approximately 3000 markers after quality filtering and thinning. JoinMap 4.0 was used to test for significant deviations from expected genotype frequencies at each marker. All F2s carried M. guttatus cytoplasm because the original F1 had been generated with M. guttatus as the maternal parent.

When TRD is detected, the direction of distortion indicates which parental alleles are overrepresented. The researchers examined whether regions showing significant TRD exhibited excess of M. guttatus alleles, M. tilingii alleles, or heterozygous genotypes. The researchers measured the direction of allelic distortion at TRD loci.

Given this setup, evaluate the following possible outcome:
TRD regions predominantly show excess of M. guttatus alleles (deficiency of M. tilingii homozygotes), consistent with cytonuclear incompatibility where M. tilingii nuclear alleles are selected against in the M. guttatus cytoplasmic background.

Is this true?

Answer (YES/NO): YES